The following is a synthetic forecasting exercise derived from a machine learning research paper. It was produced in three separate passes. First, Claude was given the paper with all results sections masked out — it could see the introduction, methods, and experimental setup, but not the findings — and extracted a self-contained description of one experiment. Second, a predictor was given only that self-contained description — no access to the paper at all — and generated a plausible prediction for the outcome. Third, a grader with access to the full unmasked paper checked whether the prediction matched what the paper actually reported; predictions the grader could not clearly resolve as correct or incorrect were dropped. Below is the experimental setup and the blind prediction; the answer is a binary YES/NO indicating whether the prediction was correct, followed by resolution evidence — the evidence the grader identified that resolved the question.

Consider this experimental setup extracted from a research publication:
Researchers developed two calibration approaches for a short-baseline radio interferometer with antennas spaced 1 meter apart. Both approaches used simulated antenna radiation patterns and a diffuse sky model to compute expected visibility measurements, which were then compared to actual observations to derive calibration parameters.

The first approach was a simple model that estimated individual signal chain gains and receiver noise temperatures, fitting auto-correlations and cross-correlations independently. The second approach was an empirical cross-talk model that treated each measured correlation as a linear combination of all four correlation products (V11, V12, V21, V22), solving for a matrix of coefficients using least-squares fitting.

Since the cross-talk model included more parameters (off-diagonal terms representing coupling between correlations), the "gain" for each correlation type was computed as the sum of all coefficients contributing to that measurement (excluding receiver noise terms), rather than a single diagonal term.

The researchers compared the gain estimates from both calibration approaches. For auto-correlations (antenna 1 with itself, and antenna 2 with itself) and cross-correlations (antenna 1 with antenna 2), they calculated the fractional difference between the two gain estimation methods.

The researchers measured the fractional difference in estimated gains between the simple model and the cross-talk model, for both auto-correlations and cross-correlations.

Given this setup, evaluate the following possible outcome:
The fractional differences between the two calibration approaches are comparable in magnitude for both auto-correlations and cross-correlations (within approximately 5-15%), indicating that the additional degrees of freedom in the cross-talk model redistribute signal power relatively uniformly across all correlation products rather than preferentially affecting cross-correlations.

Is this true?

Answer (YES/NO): NO